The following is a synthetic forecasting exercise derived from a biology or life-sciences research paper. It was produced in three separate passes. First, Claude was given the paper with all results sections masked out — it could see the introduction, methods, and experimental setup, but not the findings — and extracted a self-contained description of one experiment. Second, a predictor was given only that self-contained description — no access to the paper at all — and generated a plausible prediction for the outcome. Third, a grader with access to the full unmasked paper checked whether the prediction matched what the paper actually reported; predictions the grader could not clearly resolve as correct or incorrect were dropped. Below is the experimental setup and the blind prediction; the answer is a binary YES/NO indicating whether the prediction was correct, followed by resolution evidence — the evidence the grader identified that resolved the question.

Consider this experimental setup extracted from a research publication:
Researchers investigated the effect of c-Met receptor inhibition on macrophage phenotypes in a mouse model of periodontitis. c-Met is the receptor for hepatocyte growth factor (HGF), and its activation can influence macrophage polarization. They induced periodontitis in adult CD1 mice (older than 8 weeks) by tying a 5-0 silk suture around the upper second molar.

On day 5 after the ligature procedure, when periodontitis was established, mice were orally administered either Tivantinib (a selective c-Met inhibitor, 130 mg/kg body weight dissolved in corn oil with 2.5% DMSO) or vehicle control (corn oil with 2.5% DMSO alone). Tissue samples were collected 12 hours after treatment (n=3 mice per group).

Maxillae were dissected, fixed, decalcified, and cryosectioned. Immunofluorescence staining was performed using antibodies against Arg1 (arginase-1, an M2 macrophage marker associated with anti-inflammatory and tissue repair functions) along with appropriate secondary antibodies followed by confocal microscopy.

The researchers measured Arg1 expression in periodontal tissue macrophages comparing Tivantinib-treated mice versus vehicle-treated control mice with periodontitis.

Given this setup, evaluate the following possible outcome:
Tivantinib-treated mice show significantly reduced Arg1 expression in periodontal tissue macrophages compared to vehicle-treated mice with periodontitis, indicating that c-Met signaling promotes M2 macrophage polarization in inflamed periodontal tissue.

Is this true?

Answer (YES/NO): YES